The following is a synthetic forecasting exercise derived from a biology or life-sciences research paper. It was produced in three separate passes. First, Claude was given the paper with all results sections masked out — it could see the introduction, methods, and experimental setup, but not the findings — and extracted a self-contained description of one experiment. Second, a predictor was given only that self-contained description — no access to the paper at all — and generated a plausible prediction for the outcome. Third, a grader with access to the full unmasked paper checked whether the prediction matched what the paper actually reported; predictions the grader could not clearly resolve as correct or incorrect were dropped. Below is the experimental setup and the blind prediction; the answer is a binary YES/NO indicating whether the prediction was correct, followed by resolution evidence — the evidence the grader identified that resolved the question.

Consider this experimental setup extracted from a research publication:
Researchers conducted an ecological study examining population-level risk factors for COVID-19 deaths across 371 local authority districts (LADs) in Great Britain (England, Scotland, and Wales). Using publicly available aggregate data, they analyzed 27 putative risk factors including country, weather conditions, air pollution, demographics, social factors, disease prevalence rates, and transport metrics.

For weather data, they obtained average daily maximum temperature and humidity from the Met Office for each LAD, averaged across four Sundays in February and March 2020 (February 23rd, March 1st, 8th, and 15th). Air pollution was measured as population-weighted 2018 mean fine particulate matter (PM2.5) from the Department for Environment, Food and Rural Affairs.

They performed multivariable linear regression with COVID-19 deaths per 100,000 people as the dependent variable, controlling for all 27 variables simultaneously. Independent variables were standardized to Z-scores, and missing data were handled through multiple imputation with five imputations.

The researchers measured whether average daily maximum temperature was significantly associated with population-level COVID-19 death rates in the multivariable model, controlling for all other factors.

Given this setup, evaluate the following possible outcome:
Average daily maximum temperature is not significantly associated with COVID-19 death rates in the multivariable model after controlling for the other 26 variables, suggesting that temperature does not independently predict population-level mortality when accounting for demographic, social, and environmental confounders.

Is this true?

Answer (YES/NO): NO